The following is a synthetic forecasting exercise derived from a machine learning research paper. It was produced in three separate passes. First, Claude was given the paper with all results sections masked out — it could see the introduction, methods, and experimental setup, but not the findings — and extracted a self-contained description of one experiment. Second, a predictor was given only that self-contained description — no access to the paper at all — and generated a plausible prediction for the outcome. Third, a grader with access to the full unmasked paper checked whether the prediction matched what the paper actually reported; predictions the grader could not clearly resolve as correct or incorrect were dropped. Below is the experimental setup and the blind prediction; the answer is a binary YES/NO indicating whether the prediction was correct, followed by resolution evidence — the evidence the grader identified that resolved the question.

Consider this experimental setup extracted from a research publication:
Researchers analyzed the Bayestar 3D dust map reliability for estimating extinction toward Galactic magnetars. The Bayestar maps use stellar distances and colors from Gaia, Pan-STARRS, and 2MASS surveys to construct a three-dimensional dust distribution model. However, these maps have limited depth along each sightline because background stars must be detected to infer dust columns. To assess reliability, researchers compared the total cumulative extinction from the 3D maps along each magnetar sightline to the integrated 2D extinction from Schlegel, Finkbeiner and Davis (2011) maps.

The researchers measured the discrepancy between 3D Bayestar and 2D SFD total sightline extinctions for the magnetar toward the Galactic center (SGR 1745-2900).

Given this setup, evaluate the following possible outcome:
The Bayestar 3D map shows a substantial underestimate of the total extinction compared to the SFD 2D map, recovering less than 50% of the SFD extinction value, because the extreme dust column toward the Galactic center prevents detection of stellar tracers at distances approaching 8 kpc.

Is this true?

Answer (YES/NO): YES